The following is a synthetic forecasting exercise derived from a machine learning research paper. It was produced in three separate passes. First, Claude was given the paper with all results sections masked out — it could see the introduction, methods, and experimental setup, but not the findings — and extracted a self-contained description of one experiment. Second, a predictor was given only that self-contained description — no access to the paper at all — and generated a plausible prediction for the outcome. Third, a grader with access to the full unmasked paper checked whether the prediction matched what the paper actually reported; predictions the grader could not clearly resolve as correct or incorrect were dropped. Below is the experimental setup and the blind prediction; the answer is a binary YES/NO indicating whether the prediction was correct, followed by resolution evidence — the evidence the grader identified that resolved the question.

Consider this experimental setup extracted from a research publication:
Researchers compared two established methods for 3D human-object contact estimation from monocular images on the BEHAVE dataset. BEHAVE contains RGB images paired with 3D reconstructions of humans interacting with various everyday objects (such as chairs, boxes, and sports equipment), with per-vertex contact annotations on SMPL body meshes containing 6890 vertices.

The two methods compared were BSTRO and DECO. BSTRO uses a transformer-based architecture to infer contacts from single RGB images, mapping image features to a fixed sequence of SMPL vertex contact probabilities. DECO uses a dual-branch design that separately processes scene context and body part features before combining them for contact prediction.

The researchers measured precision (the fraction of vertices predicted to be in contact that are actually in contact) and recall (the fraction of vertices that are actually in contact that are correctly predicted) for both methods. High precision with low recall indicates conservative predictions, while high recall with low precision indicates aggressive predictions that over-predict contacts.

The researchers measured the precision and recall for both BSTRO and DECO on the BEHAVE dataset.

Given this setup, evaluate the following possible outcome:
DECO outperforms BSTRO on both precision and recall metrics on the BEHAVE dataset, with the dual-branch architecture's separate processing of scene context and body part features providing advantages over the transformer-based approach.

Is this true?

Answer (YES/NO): YES